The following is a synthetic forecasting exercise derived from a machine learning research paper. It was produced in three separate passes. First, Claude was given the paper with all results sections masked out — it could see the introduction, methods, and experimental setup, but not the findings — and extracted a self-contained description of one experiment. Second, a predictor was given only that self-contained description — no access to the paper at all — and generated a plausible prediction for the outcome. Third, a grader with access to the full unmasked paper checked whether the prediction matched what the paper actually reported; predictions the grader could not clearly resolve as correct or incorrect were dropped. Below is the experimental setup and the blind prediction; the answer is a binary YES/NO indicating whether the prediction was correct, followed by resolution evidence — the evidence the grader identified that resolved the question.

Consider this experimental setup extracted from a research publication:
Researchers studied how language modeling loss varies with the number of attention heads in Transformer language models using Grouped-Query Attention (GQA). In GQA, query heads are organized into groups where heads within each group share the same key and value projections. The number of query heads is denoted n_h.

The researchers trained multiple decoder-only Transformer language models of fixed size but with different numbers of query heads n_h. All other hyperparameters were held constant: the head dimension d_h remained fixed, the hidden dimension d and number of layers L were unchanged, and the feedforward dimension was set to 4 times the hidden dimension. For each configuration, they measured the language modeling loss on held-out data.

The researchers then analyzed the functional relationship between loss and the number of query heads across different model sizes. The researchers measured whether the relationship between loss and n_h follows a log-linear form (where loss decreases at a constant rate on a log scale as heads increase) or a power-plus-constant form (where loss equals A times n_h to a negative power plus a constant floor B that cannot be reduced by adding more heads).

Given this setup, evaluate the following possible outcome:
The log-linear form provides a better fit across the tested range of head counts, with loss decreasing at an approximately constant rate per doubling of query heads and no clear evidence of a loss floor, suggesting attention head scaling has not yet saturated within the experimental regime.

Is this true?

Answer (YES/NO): NO